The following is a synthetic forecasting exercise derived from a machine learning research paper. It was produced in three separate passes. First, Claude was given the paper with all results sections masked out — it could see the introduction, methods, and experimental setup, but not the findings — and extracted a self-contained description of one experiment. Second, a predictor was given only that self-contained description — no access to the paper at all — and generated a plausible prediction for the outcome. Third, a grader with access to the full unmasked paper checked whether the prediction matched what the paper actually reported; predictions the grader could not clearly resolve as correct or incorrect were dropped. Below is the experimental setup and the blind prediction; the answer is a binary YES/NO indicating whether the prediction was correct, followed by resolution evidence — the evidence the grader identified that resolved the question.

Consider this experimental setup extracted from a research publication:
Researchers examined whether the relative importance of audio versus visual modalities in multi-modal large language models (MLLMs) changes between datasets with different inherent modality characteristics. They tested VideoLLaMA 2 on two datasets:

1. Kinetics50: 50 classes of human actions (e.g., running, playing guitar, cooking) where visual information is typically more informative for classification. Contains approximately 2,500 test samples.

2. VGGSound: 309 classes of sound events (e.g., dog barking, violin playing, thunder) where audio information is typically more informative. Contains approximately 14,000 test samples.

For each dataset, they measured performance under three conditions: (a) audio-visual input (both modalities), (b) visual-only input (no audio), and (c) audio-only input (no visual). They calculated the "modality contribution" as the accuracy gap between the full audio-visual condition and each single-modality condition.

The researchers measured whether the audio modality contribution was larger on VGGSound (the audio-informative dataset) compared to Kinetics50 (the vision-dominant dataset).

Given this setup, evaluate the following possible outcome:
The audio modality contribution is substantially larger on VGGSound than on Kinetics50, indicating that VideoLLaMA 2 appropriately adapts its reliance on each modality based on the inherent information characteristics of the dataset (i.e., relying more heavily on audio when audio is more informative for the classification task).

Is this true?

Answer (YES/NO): NO